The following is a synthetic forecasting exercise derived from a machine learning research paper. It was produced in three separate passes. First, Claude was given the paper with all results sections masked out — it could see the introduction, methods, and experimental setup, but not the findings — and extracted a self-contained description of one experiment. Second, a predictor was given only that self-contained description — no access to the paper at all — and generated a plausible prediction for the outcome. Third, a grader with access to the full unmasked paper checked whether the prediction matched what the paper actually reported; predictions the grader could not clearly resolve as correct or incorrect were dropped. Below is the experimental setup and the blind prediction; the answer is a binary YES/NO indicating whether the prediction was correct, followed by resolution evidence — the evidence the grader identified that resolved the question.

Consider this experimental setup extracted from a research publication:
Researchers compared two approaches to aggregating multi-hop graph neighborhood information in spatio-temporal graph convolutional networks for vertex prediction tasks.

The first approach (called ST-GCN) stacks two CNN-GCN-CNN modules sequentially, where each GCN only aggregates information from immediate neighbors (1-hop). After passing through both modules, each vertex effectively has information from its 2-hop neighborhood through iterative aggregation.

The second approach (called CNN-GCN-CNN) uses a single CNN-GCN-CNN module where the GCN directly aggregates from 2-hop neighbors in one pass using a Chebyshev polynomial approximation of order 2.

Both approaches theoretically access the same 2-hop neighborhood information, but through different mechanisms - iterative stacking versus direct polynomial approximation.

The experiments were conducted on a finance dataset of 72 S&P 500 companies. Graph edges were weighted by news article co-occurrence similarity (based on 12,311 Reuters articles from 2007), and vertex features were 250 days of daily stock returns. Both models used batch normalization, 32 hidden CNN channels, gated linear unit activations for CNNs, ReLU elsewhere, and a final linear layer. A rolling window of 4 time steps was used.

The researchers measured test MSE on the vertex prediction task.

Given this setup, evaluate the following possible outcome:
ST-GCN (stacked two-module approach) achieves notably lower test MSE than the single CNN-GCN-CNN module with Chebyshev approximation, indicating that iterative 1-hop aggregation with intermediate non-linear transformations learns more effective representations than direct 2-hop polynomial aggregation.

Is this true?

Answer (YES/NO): NO